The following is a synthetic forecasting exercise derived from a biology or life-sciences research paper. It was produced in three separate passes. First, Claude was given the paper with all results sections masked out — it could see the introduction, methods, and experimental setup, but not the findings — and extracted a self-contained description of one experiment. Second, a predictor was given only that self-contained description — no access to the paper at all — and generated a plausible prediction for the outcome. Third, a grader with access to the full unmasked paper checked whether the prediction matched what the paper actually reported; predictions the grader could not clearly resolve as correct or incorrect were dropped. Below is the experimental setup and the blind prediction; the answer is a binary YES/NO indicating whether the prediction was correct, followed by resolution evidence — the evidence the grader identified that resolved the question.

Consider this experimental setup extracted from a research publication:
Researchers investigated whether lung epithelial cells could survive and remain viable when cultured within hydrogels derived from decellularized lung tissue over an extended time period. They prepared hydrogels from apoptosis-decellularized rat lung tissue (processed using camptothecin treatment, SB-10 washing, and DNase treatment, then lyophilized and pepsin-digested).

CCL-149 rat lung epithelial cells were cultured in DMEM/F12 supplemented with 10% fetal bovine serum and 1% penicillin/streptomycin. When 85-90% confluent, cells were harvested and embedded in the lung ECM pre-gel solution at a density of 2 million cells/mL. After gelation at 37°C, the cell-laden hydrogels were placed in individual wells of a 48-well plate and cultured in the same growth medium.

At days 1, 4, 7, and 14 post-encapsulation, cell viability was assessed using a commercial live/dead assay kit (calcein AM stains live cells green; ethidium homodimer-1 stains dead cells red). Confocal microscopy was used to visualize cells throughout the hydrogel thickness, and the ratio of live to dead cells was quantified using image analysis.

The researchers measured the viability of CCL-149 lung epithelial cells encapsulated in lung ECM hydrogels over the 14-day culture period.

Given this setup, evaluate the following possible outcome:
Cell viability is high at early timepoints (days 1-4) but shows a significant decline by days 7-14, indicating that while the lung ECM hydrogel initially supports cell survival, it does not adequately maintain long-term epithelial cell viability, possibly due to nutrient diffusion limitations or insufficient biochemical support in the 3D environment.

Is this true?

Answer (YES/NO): NO